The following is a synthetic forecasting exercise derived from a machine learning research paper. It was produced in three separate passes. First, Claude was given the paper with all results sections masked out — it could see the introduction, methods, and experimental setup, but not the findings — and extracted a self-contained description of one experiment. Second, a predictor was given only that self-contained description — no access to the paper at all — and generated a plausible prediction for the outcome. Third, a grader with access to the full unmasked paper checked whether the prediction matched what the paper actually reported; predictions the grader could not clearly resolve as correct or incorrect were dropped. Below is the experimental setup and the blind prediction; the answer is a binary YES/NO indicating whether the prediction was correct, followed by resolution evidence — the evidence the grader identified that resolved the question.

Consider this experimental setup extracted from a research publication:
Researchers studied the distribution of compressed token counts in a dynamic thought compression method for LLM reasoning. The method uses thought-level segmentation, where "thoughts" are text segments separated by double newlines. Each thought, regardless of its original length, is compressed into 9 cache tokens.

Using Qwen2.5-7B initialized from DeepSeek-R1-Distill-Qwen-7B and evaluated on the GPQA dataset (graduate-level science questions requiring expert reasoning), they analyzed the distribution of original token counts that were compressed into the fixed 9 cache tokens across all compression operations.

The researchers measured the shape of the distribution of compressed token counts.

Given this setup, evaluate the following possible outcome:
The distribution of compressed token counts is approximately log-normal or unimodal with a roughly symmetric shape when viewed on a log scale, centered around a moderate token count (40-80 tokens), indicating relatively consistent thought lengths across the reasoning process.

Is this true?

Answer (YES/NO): NO